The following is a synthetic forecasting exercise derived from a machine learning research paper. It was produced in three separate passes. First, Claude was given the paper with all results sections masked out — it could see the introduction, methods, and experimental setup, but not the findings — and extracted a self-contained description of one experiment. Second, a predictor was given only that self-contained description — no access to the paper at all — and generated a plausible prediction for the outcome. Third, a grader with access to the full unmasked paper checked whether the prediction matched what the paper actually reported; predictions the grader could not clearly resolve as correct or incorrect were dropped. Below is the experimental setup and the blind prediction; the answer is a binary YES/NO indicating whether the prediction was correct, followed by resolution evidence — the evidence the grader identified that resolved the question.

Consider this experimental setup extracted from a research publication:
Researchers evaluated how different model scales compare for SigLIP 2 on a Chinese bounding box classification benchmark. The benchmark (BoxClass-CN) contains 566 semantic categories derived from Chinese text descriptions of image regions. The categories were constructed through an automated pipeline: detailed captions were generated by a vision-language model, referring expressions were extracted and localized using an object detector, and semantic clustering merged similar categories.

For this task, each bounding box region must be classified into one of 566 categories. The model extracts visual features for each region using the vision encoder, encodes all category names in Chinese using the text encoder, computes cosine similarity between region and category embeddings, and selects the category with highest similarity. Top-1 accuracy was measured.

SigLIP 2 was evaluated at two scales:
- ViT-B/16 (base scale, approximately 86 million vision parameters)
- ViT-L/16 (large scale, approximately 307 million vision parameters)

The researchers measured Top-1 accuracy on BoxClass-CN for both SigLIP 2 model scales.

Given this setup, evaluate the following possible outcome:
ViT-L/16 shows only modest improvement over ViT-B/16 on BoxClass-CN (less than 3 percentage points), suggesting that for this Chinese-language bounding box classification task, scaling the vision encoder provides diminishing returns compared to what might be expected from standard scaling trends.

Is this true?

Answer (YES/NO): NO